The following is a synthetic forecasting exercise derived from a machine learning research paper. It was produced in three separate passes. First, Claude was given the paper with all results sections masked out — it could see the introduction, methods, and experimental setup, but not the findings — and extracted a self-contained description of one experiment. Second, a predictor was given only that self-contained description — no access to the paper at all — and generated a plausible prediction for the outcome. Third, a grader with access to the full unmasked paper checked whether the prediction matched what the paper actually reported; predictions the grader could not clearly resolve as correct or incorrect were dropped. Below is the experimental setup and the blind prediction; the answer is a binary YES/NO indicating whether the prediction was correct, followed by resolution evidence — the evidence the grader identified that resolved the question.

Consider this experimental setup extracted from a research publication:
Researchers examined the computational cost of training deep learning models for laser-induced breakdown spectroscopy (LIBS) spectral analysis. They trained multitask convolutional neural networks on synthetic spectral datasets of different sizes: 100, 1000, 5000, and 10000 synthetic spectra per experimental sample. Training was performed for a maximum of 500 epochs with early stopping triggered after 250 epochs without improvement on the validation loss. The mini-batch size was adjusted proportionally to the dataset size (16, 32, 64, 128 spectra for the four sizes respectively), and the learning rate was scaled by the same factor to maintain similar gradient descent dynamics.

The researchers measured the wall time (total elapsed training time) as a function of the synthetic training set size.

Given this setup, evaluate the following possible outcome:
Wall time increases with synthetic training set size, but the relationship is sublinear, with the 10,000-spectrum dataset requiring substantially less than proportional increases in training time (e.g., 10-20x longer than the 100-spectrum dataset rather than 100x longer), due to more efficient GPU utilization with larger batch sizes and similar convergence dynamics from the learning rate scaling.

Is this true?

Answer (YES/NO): NO